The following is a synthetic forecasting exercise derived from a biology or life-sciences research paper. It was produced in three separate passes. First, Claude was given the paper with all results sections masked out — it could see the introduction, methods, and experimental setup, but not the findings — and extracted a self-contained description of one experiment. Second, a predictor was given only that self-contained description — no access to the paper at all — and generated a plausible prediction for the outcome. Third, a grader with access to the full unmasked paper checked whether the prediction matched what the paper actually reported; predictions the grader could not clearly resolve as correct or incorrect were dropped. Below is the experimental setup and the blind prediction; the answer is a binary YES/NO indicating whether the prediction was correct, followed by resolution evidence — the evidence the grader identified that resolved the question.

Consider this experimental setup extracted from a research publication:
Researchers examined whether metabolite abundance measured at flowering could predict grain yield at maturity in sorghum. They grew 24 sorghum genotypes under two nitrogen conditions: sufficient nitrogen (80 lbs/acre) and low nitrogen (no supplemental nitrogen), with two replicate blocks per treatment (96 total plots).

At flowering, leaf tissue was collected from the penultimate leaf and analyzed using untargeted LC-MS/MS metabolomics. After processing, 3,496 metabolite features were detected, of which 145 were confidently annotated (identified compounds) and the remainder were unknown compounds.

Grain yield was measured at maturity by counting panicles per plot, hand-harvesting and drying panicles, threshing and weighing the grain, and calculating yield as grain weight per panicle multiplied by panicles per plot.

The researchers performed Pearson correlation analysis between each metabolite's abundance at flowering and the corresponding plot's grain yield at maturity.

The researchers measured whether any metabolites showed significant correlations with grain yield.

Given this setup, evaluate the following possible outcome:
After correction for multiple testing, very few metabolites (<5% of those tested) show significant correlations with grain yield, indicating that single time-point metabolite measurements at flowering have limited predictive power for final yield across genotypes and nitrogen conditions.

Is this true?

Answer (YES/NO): NO